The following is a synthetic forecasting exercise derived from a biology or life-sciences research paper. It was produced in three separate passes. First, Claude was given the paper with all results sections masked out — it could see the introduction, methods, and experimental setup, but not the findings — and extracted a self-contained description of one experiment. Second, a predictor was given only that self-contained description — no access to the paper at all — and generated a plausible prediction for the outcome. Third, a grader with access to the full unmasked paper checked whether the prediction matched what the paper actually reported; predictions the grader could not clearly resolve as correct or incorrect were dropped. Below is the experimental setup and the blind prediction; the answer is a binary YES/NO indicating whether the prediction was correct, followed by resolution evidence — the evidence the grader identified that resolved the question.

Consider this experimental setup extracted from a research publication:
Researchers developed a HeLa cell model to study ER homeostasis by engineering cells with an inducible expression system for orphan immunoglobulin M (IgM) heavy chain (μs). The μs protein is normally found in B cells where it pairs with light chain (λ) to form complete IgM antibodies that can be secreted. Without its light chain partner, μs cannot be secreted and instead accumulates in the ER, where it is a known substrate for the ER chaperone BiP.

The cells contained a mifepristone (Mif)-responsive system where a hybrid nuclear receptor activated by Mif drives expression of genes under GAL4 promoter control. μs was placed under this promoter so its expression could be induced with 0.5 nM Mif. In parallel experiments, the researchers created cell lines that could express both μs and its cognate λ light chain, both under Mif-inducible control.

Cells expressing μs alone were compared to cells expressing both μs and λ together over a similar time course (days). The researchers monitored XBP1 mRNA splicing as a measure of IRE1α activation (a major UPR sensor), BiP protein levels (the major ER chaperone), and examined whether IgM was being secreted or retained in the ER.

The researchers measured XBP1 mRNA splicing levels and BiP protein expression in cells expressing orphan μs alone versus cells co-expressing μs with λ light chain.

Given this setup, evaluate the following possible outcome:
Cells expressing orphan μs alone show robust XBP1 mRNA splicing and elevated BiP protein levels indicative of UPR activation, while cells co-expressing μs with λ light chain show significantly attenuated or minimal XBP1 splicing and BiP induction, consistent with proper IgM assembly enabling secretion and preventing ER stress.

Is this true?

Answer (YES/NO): YES